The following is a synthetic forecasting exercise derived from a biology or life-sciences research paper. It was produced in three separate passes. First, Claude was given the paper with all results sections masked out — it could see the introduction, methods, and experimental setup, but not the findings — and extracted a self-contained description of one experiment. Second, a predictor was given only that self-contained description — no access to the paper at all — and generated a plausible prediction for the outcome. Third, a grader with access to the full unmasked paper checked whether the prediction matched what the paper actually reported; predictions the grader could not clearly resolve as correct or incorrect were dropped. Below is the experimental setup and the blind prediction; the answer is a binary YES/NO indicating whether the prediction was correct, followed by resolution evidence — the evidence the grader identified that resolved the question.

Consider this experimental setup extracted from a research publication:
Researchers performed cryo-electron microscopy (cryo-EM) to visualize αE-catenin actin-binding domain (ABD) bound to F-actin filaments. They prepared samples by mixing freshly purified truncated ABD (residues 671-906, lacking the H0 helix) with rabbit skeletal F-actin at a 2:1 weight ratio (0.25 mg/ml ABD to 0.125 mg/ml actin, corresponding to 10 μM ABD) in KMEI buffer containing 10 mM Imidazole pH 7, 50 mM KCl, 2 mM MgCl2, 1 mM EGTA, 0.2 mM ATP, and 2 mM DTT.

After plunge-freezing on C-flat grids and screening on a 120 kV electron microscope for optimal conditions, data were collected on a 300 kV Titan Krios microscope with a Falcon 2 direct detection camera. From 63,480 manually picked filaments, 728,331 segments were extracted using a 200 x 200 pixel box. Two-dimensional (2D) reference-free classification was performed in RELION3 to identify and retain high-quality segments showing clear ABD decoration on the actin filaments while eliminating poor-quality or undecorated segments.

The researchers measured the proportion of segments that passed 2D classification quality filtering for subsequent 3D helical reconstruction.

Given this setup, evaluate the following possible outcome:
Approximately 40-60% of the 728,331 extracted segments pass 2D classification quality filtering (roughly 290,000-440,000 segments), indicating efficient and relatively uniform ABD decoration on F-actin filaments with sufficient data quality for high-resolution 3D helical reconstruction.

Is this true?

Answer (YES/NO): YES